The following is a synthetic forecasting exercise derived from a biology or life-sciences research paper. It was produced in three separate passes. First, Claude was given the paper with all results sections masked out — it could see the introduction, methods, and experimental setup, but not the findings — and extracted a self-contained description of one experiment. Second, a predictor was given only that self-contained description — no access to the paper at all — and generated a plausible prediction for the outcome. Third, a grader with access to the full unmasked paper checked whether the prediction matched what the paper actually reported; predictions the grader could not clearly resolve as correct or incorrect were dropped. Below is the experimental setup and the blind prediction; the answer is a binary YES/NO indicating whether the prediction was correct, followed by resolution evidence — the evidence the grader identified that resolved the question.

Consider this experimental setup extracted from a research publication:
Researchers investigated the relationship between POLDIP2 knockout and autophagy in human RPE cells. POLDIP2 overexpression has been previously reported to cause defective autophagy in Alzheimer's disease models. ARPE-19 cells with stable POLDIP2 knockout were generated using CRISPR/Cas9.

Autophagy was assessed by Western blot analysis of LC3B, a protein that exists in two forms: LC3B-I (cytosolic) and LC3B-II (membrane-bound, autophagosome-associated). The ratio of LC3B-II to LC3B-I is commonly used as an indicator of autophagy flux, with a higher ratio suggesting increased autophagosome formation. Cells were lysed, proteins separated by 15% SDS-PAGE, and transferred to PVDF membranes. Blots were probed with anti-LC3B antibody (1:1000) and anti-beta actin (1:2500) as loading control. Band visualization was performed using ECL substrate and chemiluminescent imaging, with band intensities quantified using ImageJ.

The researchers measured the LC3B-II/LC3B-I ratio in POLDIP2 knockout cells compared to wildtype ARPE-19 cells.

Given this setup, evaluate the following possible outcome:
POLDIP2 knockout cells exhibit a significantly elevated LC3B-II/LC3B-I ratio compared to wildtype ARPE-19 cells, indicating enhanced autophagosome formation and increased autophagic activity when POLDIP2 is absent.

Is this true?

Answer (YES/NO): NO